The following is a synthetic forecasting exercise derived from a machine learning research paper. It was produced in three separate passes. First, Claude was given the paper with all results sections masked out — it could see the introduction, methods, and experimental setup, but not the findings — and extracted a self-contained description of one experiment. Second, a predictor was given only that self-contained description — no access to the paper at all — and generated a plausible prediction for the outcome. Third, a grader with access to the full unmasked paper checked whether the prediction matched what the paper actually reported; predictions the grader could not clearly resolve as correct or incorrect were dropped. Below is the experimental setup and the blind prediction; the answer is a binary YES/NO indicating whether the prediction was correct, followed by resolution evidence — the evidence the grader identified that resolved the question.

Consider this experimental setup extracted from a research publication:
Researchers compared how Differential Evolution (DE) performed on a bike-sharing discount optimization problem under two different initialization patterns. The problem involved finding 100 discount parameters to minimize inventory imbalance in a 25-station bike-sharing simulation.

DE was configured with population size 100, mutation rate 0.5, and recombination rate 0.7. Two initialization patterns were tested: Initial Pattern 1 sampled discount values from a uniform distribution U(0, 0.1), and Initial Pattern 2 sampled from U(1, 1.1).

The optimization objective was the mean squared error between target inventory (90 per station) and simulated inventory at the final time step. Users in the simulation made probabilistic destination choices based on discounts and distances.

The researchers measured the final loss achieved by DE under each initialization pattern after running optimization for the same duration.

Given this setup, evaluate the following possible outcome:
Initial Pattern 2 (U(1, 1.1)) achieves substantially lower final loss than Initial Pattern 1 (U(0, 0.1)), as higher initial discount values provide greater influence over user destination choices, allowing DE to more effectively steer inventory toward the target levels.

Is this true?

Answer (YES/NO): NO